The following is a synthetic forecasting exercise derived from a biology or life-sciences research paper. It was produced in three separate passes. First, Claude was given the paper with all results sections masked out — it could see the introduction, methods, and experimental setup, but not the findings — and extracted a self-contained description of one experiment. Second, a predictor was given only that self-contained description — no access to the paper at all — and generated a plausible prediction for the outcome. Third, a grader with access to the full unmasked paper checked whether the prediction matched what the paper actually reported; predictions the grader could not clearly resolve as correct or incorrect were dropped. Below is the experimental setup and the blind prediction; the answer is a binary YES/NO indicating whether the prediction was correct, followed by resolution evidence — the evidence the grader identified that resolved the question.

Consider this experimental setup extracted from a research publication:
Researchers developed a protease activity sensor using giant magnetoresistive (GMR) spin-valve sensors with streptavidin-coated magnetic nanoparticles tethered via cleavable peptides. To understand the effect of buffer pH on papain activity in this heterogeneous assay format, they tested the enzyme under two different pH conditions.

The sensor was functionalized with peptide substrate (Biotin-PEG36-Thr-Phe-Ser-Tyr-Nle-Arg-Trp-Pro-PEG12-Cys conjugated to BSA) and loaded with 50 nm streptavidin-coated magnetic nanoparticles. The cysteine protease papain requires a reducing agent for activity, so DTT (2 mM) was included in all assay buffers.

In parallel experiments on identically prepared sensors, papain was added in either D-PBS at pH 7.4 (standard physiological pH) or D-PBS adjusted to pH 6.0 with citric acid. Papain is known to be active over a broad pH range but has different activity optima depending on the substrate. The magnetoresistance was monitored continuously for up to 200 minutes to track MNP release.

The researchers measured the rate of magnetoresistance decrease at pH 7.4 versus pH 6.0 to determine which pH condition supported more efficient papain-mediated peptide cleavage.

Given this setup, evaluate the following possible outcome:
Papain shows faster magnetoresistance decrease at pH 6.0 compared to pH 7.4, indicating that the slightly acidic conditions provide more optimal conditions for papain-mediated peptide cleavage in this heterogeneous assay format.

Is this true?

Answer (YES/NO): YES